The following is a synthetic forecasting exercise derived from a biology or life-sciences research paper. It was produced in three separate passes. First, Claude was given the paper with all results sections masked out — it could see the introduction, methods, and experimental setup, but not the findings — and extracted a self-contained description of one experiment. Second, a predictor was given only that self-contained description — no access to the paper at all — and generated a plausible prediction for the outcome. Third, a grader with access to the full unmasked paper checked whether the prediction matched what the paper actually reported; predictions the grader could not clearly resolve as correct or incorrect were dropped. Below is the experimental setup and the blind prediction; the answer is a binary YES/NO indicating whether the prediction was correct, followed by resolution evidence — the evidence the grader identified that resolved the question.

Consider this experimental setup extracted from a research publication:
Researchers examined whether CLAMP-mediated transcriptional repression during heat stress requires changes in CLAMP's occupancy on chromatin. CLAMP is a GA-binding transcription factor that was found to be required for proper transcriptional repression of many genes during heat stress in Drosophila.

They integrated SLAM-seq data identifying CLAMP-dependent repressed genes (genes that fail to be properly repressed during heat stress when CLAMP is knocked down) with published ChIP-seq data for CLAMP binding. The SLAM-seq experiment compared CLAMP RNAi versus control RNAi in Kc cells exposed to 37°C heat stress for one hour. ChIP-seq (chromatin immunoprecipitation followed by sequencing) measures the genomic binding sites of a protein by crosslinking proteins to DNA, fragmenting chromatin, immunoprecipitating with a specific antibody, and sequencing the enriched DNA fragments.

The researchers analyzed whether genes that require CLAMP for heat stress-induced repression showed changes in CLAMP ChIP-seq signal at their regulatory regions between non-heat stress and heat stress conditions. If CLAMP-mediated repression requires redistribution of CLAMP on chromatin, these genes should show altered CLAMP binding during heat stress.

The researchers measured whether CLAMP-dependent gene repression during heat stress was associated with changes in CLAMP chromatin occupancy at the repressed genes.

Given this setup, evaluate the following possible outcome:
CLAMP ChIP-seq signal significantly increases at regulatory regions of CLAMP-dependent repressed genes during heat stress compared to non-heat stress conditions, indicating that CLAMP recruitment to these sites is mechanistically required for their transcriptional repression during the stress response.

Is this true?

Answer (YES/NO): NO